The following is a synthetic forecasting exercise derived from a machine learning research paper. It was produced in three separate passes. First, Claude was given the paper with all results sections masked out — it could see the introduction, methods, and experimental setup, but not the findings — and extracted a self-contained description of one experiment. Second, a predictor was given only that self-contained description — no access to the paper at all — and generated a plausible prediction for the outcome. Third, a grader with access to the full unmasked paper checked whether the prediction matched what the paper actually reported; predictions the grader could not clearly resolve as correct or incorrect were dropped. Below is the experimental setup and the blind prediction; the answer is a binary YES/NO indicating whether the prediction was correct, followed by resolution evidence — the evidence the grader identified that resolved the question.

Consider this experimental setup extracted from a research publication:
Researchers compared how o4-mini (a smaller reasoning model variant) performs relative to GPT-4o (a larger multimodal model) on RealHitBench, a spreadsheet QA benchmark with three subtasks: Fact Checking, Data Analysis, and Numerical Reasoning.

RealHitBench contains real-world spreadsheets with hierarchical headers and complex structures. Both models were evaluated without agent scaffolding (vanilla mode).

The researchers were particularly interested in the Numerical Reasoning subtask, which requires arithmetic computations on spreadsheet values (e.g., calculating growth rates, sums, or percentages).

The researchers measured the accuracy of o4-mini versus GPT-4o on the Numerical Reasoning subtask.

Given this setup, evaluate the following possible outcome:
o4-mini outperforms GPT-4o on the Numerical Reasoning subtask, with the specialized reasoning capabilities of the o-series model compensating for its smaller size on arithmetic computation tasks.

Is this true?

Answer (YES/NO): YES